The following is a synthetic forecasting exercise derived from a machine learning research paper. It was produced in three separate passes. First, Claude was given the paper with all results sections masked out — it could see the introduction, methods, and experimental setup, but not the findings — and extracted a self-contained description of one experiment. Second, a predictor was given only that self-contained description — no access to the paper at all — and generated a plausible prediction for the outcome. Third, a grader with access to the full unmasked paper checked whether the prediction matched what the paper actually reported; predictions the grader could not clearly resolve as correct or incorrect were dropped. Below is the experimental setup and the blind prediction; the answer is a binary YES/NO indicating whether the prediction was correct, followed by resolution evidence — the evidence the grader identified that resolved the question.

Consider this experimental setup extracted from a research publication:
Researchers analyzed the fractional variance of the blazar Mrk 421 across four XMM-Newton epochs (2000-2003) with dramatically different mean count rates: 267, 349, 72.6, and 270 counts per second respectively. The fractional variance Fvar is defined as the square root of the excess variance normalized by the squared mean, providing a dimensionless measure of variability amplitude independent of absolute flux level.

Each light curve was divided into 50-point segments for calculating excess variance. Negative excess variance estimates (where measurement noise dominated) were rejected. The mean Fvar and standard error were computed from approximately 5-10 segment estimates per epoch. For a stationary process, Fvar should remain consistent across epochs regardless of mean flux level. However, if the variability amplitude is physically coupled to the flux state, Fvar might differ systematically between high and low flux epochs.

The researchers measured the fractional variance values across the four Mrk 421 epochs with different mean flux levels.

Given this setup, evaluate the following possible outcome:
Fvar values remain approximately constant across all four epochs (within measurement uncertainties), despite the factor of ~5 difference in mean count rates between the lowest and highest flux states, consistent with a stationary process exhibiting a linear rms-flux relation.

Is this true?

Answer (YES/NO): NO